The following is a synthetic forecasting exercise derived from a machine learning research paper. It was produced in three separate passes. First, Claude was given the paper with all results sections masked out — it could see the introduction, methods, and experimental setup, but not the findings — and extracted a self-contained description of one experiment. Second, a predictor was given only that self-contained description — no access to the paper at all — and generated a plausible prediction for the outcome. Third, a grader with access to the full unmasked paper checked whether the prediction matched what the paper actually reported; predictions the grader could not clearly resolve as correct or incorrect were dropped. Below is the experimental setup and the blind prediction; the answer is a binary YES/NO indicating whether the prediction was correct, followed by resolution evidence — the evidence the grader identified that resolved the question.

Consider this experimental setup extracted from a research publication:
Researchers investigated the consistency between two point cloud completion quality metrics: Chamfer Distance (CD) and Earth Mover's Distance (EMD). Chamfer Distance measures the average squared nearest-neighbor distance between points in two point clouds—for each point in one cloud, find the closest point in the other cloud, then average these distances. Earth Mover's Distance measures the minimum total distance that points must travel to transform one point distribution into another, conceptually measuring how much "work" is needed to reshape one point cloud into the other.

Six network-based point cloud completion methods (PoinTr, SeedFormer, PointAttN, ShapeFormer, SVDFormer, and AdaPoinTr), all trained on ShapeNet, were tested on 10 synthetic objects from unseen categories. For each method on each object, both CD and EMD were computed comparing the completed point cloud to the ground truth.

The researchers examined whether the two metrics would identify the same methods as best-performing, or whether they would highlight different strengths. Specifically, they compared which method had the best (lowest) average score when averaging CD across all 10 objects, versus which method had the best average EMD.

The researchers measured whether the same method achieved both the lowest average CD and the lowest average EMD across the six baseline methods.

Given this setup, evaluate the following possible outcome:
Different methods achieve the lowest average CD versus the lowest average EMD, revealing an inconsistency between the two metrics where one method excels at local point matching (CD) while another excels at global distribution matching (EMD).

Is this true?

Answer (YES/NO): NO